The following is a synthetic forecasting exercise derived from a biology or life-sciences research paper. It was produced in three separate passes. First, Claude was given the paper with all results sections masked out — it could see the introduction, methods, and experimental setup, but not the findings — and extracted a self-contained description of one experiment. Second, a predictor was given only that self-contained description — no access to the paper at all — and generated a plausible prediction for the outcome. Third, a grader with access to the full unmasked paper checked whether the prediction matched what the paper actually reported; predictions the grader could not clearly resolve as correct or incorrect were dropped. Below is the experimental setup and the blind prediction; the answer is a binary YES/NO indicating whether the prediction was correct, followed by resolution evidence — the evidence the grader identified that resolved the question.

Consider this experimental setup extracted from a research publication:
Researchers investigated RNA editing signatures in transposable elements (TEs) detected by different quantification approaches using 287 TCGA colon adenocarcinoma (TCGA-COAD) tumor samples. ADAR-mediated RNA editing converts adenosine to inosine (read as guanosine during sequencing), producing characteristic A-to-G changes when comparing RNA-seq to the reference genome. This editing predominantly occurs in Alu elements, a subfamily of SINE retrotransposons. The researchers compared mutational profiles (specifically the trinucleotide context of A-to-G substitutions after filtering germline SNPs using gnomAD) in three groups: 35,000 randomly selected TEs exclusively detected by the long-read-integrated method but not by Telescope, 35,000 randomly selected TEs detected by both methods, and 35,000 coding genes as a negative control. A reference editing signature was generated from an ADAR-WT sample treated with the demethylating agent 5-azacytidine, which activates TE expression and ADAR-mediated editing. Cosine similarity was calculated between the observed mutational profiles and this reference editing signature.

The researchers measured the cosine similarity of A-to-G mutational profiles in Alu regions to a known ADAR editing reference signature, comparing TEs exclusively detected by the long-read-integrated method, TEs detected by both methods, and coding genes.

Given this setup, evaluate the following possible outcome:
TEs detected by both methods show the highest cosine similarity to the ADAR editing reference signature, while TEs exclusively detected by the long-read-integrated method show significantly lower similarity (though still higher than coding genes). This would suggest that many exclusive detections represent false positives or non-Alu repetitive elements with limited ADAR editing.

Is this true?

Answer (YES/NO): NO